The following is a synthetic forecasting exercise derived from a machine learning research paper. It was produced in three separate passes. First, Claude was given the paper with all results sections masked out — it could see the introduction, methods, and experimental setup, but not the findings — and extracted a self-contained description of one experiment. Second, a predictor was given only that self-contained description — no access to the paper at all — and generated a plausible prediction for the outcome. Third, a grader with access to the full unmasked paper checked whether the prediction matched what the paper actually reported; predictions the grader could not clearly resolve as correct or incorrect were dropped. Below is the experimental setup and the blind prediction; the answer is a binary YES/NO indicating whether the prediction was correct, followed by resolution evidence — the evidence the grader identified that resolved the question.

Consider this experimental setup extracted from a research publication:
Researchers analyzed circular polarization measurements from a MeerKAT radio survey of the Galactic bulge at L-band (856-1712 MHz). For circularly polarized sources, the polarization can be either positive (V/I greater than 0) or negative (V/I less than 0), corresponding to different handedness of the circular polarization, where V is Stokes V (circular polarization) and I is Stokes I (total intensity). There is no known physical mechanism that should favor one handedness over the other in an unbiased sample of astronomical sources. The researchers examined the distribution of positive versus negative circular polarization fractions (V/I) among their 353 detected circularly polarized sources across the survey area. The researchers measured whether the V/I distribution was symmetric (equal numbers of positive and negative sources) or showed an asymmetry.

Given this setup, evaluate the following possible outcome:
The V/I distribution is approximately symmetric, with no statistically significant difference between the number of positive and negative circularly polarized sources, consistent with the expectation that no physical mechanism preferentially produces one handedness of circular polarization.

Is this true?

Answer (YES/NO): NO